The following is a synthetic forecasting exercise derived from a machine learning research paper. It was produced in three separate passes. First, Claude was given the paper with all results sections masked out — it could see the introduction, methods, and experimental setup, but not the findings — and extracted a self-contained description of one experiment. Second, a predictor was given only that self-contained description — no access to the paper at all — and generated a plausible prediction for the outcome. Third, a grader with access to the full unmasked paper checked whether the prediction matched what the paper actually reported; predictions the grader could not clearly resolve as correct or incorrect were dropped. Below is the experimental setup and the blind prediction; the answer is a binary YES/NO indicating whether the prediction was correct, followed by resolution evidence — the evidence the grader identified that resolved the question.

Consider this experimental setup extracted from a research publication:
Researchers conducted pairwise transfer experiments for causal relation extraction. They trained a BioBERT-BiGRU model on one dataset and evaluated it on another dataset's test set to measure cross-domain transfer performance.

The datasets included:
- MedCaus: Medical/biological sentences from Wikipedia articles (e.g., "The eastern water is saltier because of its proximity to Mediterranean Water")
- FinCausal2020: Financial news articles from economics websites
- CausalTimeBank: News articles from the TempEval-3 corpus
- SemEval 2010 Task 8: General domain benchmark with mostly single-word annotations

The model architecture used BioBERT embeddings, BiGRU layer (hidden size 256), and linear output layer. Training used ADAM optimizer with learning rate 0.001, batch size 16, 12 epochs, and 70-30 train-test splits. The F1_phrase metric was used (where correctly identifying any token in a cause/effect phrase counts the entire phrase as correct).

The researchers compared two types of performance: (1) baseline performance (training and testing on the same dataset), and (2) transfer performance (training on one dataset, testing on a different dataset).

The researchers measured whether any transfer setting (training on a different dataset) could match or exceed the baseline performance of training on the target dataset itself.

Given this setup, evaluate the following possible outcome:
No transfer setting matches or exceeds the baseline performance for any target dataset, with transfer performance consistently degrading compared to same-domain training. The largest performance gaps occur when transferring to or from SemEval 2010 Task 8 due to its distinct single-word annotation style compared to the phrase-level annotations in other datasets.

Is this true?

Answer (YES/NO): NO